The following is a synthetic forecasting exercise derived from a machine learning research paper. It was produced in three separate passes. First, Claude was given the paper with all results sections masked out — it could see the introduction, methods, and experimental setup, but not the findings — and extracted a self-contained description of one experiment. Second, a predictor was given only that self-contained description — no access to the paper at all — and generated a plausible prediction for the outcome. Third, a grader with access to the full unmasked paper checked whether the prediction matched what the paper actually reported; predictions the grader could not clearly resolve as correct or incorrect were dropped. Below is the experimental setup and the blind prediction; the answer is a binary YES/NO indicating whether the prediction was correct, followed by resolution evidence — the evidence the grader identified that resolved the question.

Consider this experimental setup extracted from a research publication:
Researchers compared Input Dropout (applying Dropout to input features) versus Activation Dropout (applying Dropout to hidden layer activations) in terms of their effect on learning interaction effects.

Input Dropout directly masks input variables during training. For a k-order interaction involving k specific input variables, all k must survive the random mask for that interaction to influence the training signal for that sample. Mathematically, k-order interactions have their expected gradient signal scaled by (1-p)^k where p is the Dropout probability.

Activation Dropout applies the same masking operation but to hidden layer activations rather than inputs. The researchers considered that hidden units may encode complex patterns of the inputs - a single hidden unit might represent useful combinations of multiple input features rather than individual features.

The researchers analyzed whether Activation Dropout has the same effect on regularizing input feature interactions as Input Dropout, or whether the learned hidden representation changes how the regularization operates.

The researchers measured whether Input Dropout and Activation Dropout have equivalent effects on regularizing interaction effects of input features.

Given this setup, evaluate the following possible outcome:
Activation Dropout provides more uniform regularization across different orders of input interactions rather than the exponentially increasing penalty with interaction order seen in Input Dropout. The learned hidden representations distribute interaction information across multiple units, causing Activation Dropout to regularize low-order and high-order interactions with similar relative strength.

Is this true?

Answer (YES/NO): NO